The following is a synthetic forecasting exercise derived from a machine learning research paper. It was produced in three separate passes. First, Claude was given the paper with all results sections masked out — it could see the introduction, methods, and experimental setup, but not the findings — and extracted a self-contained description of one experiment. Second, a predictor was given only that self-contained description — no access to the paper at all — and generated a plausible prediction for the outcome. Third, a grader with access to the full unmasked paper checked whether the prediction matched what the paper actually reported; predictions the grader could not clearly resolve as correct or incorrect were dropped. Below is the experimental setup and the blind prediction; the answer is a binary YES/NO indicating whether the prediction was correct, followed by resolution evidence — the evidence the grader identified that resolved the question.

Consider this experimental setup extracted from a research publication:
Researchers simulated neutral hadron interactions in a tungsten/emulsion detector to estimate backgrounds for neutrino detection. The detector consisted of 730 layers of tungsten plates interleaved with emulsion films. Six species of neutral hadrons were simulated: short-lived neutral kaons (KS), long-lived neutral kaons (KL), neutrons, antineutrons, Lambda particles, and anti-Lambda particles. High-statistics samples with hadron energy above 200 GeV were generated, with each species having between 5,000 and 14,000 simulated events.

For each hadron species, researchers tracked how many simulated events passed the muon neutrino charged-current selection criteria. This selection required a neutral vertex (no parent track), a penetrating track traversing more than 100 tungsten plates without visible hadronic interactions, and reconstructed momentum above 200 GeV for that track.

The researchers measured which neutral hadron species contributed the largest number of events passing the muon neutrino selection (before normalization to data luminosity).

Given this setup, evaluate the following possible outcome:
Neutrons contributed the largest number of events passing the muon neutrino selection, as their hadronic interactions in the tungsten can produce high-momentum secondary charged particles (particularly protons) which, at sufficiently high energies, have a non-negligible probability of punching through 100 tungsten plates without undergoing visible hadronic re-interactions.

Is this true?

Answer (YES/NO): YES